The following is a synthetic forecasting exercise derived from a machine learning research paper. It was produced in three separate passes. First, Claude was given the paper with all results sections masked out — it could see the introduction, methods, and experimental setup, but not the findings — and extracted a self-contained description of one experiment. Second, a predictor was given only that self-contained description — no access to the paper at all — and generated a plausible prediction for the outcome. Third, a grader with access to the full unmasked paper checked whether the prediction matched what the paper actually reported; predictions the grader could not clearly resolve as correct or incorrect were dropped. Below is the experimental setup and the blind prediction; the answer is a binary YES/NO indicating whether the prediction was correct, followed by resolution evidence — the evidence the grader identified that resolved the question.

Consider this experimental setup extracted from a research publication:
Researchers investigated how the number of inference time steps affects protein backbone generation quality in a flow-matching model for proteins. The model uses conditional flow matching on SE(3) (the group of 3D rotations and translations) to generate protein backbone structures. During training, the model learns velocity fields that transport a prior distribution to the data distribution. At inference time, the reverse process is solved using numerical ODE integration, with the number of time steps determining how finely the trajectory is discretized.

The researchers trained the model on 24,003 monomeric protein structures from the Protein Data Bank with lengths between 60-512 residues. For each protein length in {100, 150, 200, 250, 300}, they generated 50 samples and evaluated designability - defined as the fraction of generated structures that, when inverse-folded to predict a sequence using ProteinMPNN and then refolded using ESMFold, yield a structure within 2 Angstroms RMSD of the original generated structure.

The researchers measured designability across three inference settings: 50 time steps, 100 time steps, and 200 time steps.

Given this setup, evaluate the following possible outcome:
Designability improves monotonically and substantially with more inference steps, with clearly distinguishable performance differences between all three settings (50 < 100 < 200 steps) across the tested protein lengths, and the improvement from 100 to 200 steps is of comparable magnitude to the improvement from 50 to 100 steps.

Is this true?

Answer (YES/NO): NO